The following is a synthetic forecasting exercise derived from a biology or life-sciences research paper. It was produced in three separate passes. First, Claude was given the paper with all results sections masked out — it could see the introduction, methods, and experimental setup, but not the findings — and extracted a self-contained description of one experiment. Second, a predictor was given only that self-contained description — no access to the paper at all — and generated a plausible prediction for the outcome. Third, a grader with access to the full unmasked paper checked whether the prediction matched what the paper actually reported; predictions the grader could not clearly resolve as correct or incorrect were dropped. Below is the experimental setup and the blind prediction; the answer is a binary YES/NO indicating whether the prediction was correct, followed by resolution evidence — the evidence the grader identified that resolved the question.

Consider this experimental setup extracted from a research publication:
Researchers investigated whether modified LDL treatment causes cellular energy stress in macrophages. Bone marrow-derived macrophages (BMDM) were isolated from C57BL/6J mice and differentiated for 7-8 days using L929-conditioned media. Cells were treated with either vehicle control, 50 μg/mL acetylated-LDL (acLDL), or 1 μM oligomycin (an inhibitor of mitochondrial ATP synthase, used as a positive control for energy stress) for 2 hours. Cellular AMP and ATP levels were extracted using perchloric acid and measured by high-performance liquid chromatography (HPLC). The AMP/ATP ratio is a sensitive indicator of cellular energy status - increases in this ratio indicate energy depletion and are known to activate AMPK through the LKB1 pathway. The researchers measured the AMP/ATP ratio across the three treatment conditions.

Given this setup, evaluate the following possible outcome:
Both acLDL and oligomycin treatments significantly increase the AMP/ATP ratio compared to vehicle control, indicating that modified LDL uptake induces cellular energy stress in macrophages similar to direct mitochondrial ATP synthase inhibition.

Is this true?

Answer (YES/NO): NO